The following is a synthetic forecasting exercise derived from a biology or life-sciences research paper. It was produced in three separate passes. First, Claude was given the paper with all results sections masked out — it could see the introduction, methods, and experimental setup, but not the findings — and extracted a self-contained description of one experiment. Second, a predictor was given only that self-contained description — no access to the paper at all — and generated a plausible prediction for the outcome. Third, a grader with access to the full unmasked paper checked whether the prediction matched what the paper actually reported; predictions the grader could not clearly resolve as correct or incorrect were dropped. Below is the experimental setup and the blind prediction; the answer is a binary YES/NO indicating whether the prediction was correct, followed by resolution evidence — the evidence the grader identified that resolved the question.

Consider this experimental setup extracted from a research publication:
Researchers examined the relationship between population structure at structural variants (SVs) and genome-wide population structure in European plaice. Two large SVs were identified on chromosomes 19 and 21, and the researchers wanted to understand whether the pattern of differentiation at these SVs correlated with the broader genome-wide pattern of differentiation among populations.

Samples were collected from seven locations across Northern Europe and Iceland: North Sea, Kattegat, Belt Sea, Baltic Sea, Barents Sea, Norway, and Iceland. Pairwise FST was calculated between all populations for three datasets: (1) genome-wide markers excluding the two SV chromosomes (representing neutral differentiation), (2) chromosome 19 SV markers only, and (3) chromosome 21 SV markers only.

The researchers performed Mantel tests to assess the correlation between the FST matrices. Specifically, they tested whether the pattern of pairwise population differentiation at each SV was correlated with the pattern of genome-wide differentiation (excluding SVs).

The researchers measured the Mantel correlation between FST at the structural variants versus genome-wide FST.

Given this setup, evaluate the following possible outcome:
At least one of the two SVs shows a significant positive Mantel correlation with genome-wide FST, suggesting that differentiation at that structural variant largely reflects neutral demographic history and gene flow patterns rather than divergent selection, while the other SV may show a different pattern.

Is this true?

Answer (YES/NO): NO